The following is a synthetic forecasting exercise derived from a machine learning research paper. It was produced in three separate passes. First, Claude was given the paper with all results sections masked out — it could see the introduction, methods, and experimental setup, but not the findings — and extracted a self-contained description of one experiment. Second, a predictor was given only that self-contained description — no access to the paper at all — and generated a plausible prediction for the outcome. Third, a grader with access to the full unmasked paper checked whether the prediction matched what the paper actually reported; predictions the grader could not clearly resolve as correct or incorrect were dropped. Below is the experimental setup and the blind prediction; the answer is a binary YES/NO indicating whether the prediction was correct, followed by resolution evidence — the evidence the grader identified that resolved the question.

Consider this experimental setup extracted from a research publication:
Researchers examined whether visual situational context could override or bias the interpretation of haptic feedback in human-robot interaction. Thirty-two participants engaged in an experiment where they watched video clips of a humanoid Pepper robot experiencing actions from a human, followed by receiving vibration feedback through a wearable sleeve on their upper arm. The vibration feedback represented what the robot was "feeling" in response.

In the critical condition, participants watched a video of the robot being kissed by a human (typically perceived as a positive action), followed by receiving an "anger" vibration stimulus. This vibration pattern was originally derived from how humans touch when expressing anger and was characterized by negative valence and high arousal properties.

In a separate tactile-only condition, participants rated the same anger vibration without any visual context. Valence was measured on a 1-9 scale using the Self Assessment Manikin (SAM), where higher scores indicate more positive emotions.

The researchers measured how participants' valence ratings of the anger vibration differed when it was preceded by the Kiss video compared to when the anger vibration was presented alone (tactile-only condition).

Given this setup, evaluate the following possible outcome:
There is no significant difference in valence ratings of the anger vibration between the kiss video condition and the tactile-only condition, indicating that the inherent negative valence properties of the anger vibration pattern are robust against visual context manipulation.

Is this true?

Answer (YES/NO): NO